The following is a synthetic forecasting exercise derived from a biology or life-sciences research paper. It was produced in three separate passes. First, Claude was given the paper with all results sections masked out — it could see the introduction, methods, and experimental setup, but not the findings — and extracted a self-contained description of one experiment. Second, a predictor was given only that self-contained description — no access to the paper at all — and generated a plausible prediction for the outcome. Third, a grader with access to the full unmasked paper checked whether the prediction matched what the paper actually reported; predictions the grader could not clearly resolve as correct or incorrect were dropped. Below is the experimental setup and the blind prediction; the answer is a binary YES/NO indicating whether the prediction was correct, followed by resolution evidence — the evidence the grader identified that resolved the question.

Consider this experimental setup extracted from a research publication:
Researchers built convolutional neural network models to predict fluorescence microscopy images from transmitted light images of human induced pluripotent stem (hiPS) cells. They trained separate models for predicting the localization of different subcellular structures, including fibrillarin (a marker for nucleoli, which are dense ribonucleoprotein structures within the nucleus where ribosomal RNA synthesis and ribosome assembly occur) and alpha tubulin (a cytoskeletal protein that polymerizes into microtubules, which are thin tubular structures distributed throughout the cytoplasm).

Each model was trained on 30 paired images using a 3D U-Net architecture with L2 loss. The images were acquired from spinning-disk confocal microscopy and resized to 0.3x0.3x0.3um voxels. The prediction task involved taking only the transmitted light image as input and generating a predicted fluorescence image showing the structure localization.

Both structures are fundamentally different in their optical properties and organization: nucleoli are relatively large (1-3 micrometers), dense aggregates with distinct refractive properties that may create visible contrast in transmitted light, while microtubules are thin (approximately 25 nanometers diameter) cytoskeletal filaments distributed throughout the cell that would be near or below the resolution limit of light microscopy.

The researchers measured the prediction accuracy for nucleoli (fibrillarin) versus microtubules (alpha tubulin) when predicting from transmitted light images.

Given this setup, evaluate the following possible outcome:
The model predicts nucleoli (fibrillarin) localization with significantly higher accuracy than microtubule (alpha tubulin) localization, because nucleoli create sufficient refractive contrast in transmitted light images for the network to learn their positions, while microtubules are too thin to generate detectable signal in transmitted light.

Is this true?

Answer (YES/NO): YES